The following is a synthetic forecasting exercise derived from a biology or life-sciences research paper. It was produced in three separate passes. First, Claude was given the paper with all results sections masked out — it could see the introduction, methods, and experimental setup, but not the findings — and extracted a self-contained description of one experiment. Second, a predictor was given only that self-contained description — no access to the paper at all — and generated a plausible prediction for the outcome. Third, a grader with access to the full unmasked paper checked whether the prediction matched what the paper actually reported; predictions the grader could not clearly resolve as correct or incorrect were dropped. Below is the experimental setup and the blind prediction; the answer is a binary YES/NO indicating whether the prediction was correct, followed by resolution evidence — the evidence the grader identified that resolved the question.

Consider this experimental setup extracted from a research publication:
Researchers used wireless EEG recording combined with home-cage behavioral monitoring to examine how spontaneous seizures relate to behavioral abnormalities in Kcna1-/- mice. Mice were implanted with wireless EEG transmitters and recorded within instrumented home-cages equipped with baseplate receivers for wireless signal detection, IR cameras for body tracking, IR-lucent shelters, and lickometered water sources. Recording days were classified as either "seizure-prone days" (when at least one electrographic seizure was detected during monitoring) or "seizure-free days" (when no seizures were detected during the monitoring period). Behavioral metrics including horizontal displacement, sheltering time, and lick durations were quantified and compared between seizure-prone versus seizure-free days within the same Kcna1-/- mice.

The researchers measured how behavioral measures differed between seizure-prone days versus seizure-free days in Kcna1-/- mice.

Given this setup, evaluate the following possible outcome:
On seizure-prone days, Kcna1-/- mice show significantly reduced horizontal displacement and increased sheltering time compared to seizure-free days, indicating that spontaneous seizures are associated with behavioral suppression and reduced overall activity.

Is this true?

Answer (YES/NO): NO